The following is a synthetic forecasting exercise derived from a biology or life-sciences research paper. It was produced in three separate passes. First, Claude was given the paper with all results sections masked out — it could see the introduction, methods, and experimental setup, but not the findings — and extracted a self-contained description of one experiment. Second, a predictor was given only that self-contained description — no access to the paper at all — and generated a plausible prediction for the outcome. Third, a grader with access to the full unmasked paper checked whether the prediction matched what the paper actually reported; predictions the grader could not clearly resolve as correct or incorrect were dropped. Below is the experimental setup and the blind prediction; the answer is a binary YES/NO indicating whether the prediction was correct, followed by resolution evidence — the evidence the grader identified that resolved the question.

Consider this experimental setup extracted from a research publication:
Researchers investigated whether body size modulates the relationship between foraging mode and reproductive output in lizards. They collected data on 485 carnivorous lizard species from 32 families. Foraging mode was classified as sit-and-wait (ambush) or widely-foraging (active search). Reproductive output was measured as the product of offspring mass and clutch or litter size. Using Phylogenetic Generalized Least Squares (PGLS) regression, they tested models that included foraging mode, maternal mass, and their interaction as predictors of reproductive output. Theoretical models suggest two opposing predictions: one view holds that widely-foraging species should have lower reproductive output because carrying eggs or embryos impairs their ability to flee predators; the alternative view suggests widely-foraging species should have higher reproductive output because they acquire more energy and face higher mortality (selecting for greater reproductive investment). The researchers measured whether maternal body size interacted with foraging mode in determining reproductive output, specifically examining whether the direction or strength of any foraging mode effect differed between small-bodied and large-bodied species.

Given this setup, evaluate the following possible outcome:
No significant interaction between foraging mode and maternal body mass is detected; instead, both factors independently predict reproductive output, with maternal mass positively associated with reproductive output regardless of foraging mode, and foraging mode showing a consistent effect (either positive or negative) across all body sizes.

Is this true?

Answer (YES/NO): NO